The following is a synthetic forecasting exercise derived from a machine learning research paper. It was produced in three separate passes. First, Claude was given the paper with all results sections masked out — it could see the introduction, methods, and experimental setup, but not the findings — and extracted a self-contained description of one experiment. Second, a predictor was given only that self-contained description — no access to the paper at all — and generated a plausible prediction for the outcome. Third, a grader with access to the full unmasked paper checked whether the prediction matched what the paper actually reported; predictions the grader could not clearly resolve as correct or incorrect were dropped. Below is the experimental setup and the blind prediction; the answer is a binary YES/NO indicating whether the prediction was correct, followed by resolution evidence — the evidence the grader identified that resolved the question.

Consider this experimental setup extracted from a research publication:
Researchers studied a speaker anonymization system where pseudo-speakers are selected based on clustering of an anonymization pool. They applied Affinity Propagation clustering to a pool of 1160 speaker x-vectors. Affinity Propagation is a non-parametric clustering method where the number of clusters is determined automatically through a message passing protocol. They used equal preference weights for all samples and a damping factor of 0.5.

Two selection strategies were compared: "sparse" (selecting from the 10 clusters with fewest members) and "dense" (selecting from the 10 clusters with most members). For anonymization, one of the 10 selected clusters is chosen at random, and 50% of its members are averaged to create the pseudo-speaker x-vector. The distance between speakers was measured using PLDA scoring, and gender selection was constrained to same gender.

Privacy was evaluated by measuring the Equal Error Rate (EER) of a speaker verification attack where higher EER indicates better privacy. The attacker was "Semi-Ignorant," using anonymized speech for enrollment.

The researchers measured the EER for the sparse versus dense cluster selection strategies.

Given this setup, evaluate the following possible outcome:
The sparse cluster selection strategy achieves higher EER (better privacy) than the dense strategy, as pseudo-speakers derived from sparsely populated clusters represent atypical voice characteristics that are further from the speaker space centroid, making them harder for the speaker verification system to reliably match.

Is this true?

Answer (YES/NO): NO